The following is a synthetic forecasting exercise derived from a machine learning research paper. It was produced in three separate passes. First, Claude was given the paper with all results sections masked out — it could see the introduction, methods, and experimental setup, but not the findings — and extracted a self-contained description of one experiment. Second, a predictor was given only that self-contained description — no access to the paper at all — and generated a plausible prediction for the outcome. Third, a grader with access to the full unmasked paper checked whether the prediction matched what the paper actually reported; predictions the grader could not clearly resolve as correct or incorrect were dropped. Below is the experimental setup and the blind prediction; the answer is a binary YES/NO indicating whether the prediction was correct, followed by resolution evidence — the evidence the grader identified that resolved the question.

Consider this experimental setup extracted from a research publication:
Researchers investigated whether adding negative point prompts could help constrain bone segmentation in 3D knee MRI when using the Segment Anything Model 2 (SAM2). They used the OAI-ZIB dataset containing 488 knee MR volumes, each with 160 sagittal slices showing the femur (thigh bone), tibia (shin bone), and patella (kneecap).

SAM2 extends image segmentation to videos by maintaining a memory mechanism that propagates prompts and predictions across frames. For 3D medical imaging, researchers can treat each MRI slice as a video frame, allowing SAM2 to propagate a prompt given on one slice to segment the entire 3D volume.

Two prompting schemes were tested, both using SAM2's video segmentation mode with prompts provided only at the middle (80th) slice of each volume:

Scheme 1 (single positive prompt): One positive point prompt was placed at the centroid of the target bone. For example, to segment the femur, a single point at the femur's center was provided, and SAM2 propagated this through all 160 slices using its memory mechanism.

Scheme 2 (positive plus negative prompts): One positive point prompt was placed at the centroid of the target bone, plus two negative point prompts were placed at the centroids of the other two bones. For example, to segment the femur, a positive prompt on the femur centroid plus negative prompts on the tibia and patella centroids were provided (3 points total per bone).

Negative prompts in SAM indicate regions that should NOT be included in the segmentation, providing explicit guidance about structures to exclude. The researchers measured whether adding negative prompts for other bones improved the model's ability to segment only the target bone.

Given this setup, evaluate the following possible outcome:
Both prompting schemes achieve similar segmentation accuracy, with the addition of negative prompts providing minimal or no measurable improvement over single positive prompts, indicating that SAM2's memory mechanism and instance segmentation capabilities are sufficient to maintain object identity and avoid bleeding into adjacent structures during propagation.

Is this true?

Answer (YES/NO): NO